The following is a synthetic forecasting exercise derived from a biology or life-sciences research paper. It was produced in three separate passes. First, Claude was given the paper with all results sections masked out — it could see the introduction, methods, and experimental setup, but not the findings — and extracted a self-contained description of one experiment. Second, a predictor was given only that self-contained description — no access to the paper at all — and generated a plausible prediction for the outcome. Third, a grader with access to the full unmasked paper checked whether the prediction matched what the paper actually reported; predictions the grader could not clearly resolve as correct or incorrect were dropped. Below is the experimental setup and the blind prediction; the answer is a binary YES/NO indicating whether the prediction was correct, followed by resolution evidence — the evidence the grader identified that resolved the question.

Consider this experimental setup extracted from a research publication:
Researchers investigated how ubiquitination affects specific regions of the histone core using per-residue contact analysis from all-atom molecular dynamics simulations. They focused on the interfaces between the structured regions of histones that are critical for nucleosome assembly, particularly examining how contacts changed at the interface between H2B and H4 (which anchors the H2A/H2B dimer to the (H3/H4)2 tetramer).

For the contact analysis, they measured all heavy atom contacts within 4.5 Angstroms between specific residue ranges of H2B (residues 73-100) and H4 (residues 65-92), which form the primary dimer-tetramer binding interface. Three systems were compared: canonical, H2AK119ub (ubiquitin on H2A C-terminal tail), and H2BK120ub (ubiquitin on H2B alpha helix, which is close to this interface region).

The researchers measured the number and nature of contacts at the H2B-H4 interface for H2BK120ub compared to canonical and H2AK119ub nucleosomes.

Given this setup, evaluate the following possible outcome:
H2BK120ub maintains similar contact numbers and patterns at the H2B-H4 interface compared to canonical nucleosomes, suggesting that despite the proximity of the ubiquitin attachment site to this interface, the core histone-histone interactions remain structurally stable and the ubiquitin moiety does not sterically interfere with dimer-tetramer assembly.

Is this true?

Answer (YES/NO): NO